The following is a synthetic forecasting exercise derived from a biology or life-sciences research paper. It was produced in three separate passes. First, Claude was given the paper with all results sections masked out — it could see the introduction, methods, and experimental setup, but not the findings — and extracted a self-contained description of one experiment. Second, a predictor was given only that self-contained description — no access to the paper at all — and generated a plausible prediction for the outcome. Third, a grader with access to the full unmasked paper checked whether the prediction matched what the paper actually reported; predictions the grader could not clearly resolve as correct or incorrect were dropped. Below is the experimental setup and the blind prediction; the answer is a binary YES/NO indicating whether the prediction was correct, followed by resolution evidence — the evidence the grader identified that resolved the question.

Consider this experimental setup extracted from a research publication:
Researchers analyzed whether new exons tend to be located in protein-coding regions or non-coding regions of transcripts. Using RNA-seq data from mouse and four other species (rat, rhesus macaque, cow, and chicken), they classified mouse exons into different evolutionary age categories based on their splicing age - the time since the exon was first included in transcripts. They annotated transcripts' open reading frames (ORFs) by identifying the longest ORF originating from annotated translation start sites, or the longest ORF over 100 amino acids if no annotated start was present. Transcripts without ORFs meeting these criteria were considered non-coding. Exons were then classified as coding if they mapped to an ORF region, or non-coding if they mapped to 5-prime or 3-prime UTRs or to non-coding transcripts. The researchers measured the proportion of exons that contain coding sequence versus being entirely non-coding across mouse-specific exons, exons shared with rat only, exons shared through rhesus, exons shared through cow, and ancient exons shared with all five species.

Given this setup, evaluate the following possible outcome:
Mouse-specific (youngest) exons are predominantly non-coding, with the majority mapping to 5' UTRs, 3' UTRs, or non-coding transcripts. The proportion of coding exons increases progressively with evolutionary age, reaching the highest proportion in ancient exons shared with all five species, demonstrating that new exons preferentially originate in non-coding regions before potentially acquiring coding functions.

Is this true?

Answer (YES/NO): YES